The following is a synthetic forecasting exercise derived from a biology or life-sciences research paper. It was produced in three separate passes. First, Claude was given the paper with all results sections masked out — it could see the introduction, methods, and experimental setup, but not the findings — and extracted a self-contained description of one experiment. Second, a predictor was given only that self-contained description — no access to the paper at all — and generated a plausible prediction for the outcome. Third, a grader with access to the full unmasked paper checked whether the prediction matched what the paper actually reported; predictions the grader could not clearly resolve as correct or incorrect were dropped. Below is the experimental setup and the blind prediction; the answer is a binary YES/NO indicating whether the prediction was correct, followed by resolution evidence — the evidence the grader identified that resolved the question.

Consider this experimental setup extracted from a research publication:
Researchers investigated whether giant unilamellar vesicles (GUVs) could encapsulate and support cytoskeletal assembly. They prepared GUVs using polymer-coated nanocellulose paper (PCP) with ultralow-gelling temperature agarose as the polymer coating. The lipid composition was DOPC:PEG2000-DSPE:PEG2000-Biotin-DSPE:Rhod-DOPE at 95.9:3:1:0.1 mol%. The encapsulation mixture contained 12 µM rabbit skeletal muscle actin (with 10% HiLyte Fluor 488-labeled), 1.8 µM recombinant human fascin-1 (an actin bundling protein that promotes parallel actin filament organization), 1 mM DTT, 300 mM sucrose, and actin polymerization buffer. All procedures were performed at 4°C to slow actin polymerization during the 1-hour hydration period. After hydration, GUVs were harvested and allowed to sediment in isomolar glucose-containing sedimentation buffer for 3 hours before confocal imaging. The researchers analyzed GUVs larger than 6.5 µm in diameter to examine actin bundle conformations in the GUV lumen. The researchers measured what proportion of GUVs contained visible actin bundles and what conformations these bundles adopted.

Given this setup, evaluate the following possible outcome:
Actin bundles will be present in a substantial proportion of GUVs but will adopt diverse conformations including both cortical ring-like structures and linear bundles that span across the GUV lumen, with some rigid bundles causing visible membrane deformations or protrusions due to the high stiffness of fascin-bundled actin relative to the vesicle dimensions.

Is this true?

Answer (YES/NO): NO